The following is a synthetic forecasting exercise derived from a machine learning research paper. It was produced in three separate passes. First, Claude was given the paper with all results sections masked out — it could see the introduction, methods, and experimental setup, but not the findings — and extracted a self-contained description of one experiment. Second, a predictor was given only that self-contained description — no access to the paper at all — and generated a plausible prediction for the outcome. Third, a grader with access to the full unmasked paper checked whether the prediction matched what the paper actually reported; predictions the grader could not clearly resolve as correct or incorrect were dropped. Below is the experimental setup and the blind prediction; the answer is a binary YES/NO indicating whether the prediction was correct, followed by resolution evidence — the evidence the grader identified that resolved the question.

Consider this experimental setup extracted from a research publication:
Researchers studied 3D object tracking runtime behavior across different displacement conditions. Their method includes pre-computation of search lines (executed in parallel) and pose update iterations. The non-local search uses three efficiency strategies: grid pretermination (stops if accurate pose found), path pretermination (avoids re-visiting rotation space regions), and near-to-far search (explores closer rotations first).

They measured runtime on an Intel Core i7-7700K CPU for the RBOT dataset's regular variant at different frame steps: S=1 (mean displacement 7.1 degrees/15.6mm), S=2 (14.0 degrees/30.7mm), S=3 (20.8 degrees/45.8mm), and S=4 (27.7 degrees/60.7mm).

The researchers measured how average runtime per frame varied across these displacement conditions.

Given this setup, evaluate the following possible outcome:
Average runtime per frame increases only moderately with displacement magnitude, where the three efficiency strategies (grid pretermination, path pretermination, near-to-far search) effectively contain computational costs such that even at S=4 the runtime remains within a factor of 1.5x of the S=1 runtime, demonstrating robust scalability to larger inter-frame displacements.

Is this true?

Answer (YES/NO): NO